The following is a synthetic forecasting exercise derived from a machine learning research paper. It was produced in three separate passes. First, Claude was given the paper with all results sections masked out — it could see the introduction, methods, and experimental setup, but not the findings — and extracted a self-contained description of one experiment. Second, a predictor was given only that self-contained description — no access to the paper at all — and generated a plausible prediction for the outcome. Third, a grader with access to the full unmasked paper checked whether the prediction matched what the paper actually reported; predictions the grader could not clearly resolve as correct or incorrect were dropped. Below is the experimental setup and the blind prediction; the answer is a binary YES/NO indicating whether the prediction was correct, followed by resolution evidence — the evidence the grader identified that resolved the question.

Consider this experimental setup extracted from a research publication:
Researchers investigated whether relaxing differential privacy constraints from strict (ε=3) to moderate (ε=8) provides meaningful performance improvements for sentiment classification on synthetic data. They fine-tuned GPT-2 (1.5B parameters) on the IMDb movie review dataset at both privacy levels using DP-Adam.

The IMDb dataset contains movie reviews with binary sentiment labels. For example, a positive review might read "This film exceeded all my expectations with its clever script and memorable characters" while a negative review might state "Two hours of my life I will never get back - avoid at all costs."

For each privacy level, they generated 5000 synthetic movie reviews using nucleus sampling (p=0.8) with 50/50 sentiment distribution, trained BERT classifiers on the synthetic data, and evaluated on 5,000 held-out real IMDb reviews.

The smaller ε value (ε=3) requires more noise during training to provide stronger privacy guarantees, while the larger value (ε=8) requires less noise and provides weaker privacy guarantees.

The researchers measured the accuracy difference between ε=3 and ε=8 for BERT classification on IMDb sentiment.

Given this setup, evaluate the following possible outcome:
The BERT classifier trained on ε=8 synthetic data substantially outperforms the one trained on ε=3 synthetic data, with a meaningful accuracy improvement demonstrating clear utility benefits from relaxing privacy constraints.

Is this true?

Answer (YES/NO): NO